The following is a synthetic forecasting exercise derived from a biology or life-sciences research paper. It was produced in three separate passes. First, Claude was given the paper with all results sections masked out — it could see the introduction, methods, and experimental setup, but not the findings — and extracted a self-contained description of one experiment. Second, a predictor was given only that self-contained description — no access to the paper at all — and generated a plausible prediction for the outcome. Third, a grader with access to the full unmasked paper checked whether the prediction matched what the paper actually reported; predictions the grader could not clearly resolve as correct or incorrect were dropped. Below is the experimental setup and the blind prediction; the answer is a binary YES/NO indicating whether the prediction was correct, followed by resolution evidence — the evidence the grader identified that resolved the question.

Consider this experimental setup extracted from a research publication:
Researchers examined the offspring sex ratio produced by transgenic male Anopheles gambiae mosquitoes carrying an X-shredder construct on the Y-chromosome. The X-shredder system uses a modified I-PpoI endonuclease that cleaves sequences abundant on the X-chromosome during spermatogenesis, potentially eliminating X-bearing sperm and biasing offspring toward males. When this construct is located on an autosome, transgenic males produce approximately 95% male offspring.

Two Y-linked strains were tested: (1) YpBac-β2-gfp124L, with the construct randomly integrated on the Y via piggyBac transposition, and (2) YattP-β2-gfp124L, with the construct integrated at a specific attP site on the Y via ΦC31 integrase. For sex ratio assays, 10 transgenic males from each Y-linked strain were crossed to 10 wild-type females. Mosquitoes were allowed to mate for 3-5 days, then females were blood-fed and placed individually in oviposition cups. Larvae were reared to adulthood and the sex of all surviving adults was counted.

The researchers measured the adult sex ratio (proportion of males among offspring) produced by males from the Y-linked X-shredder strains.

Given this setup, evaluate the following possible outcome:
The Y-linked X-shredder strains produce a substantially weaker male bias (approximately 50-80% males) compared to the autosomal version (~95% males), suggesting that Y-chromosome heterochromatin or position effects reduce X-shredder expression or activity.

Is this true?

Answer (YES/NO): NO